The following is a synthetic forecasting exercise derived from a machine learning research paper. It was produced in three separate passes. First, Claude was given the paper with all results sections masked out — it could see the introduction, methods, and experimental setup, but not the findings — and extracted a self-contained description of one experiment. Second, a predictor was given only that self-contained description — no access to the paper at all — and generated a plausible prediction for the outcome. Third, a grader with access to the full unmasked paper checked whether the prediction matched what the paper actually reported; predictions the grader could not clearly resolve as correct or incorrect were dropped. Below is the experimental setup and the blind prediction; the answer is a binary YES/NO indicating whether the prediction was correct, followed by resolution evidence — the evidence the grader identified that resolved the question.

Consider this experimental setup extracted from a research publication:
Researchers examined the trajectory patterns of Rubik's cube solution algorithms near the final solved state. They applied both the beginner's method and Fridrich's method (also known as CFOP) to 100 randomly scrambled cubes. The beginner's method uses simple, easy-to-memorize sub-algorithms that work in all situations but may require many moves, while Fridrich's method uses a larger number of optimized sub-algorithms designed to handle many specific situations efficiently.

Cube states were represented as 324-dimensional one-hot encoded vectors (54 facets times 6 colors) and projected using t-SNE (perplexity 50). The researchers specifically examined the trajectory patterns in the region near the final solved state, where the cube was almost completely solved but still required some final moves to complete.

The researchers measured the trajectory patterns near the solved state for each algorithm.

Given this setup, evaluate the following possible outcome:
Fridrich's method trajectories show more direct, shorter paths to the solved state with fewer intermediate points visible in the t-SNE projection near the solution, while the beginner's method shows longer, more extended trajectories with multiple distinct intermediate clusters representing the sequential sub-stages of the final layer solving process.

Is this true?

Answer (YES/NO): NO